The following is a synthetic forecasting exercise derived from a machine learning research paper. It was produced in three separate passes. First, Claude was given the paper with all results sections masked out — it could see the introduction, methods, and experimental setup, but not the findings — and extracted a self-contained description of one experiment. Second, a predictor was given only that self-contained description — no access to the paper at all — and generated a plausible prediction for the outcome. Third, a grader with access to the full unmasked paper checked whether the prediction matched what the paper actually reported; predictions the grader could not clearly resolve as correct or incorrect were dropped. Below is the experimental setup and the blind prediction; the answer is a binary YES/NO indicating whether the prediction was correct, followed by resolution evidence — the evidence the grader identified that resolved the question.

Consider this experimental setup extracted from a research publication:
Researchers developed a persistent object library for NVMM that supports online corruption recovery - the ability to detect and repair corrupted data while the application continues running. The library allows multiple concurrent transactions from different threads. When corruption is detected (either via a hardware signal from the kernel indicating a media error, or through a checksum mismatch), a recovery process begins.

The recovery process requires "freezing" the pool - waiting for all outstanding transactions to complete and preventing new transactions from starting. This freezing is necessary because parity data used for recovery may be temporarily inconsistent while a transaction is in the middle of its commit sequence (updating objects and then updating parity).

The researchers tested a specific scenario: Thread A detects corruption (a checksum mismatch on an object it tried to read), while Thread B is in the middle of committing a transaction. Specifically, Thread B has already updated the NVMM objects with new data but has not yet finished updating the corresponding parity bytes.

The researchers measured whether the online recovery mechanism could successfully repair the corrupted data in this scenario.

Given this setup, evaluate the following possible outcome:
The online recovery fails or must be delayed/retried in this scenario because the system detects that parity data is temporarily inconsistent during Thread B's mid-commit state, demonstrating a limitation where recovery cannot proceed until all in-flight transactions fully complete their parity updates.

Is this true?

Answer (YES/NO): NO